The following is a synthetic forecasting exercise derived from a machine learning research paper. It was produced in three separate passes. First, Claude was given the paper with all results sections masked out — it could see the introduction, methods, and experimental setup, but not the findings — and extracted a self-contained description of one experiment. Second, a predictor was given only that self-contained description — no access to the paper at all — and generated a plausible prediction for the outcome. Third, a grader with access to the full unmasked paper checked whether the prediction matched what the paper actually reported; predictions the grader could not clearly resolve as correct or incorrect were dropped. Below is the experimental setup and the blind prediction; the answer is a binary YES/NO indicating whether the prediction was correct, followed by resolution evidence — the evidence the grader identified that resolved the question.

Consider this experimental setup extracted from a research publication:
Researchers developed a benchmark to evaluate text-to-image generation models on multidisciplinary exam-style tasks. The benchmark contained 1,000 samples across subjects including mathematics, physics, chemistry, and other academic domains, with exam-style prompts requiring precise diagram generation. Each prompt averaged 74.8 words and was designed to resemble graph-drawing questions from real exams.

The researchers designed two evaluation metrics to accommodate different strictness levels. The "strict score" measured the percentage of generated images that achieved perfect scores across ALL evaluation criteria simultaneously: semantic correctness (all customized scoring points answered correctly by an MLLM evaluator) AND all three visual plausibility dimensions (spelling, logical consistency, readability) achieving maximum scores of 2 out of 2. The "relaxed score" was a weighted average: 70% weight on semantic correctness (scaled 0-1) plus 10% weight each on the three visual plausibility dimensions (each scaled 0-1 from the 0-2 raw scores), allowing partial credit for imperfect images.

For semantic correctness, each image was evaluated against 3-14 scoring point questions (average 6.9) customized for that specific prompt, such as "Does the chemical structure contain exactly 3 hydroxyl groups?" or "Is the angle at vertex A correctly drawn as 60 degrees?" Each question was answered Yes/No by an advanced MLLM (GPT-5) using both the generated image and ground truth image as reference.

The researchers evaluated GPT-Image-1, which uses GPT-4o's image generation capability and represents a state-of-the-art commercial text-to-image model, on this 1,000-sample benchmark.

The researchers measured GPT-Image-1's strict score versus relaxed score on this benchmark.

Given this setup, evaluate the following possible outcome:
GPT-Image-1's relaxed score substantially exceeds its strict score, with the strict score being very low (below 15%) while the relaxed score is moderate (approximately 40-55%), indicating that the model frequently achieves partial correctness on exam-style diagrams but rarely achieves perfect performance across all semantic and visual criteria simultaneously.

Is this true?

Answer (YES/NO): NO